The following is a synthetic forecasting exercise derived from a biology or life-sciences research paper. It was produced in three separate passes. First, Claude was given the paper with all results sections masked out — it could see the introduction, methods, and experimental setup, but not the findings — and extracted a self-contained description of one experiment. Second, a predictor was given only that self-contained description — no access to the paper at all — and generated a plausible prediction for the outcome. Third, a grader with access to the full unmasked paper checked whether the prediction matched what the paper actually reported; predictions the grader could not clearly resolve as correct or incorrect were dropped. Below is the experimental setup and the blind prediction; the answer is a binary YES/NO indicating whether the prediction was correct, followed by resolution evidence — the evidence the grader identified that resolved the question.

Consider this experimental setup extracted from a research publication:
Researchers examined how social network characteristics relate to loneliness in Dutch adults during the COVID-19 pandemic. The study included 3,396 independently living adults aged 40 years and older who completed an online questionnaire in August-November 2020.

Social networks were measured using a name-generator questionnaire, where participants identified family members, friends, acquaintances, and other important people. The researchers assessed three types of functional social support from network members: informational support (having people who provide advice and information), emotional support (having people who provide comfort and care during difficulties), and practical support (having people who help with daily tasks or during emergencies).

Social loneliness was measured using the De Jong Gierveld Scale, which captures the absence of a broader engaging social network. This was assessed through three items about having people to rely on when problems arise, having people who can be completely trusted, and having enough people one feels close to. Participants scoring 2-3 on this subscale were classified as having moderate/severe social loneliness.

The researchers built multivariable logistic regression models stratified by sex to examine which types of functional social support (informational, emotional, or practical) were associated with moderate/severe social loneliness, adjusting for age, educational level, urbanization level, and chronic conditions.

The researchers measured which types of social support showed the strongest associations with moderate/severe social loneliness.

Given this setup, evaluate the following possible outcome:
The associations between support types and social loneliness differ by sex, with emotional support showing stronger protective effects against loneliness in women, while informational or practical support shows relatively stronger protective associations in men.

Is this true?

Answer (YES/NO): NO